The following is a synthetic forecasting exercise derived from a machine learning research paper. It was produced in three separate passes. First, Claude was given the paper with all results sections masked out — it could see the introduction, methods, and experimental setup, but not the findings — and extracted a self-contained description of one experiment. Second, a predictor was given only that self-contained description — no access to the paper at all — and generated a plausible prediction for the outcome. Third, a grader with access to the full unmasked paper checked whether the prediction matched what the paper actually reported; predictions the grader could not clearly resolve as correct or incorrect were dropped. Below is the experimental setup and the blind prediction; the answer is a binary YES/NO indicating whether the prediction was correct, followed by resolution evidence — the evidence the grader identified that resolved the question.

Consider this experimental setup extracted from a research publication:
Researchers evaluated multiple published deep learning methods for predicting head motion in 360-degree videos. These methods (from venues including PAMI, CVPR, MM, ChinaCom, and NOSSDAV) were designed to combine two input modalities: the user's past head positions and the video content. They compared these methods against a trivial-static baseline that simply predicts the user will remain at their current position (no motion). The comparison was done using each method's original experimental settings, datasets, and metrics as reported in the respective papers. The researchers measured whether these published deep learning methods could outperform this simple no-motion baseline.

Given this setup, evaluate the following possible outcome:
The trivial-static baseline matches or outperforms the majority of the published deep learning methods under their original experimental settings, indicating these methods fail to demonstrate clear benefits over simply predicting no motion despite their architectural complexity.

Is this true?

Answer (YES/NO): YES